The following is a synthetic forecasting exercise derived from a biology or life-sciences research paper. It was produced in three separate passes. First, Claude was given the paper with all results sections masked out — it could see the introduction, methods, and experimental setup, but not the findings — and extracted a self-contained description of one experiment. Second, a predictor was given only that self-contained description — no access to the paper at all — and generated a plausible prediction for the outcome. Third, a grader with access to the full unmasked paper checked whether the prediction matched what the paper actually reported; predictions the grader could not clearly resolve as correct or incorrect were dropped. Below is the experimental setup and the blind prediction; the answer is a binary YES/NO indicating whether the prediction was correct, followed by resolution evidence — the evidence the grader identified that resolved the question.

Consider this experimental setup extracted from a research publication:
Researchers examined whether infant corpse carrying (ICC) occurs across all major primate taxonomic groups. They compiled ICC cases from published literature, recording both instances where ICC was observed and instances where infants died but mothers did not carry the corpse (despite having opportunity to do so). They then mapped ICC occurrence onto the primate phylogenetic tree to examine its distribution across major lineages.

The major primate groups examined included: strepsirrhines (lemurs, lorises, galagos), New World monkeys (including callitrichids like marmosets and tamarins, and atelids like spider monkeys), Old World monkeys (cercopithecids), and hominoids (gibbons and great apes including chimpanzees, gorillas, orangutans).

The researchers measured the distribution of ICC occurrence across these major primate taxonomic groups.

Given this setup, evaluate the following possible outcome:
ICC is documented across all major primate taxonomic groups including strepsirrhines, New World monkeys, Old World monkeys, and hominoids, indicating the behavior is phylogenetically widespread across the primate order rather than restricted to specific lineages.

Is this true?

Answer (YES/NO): NO